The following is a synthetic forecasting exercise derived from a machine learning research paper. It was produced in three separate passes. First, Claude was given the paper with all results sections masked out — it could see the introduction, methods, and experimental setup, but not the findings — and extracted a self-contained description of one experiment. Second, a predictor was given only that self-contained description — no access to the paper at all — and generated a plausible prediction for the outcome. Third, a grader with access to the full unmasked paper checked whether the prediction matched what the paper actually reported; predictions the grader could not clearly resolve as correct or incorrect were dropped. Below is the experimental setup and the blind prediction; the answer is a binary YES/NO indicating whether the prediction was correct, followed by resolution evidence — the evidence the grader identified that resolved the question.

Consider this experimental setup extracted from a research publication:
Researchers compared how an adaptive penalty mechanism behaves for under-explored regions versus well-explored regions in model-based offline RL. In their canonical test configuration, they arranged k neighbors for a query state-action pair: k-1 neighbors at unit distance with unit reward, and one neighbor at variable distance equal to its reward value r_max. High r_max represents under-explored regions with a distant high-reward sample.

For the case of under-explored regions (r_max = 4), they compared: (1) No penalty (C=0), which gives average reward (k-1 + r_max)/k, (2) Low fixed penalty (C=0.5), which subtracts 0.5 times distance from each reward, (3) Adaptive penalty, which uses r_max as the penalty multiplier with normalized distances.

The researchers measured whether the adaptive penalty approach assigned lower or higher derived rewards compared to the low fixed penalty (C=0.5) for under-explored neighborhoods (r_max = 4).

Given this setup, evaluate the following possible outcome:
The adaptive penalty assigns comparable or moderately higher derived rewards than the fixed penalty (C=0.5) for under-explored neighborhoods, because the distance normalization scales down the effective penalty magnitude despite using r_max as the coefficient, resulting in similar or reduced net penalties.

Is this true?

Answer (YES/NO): NO